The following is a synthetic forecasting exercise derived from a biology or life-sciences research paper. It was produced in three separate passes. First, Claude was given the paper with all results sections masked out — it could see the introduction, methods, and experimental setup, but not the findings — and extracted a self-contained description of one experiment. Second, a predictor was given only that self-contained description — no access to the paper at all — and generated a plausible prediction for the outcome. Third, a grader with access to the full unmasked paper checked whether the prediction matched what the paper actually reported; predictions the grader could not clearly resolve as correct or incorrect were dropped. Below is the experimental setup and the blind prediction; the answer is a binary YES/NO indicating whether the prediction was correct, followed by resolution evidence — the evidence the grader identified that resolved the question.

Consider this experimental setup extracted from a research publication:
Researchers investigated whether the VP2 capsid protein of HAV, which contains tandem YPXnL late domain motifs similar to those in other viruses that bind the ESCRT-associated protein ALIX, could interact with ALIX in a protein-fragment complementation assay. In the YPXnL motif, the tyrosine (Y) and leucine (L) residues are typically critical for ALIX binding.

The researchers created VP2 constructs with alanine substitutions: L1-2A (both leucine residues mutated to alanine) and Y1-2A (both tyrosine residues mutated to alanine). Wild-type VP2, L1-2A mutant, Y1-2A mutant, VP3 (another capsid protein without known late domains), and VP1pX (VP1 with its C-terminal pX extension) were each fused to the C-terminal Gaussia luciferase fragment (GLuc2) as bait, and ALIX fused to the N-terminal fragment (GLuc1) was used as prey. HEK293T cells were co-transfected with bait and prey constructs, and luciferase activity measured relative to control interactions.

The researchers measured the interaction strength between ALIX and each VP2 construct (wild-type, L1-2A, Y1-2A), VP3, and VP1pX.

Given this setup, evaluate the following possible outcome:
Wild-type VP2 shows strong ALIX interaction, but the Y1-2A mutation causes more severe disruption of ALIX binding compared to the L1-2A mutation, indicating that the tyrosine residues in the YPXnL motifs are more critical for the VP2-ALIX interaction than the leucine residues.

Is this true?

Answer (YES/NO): NO